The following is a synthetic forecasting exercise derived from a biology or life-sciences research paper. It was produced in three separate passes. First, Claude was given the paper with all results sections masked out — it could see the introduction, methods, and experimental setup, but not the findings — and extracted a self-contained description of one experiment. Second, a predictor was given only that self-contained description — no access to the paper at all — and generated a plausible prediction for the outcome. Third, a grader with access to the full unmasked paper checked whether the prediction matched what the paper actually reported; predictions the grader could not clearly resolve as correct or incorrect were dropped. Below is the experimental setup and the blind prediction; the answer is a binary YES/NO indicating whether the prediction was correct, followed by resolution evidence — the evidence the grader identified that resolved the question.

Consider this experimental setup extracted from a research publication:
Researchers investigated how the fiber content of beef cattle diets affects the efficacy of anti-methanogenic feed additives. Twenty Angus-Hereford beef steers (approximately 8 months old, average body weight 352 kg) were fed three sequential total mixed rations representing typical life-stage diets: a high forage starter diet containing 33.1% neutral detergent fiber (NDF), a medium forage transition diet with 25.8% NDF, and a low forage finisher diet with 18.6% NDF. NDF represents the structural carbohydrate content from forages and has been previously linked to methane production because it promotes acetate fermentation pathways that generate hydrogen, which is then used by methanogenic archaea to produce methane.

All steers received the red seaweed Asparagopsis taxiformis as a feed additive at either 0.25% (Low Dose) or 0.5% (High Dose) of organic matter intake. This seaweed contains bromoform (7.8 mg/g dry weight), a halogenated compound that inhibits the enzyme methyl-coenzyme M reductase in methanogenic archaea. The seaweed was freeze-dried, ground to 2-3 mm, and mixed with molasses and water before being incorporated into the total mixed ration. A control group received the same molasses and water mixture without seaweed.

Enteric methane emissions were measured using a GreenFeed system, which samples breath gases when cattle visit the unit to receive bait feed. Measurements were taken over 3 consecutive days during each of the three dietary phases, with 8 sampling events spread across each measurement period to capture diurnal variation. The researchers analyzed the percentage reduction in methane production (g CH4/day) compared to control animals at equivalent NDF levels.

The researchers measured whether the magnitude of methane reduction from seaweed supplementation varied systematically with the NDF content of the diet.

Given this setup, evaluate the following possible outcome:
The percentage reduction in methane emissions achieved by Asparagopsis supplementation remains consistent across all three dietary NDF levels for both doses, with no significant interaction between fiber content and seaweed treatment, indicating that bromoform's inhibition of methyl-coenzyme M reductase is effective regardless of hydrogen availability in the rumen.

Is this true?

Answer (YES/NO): NO